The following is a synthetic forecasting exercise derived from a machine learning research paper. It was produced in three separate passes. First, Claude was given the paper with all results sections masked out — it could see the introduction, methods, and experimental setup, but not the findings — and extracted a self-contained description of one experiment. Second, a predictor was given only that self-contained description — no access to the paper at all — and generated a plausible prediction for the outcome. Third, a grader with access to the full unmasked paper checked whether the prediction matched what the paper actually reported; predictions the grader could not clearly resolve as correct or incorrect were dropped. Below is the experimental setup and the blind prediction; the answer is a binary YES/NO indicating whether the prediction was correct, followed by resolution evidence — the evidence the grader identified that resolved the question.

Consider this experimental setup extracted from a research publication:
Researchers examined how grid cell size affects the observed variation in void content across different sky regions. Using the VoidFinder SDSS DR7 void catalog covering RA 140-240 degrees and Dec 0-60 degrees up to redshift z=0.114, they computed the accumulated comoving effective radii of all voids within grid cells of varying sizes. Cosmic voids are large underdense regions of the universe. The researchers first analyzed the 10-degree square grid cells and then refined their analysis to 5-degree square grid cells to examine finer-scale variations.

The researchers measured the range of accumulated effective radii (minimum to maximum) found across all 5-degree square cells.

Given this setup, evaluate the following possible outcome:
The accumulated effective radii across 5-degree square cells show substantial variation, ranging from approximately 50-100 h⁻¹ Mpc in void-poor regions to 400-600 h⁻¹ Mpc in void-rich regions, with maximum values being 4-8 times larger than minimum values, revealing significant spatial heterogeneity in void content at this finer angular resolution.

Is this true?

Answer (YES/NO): NO